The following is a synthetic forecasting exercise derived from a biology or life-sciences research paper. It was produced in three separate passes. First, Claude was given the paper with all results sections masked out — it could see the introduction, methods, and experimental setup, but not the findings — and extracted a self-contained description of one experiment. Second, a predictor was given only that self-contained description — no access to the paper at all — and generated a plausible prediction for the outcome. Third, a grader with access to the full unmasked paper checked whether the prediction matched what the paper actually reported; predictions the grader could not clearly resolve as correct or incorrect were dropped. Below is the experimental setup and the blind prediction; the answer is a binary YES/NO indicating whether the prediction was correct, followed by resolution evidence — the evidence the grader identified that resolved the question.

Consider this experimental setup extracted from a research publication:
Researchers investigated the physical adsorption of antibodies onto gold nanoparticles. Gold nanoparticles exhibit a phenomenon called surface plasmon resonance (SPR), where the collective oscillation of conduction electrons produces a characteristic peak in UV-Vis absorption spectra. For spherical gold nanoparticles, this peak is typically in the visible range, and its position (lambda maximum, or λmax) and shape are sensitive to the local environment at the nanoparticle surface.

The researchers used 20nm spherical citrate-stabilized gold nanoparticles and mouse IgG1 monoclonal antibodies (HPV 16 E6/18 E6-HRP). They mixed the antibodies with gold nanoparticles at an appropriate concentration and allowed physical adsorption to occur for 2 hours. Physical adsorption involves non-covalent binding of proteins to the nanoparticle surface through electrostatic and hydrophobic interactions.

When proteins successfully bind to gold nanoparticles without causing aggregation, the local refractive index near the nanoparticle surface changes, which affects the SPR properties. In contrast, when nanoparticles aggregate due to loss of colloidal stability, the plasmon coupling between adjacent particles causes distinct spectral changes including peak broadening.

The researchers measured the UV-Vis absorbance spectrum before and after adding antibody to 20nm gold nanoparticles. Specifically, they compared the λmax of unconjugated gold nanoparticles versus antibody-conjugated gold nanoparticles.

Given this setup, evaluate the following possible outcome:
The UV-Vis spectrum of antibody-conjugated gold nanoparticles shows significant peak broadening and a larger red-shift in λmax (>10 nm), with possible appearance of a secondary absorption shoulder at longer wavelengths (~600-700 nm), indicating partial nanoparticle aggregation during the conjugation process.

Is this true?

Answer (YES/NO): NO